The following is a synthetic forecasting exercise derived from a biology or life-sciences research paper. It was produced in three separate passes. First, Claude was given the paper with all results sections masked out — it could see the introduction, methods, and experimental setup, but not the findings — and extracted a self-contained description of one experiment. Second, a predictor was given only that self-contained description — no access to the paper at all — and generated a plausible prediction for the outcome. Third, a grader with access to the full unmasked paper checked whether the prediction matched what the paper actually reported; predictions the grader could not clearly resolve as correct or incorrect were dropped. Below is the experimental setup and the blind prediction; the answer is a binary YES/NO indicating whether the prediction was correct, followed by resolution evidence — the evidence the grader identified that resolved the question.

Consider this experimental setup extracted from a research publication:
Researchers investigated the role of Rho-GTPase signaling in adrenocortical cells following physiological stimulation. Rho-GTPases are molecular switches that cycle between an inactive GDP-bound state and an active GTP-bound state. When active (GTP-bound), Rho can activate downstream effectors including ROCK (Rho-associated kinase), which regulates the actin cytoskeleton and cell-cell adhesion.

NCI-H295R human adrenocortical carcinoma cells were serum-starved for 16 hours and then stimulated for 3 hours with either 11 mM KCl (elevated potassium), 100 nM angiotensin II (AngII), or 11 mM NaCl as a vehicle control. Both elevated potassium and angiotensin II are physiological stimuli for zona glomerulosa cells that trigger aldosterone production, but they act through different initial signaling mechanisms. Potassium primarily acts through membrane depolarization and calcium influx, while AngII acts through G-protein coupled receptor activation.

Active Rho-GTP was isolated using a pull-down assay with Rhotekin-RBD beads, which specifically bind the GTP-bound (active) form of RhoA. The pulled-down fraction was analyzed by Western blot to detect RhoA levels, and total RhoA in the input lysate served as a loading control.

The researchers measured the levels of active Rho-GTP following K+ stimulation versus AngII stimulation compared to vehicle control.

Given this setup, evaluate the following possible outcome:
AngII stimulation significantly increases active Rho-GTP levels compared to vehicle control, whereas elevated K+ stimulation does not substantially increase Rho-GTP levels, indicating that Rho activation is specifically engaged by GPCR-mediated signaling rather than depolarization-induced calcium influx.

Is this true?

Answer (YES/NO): NO